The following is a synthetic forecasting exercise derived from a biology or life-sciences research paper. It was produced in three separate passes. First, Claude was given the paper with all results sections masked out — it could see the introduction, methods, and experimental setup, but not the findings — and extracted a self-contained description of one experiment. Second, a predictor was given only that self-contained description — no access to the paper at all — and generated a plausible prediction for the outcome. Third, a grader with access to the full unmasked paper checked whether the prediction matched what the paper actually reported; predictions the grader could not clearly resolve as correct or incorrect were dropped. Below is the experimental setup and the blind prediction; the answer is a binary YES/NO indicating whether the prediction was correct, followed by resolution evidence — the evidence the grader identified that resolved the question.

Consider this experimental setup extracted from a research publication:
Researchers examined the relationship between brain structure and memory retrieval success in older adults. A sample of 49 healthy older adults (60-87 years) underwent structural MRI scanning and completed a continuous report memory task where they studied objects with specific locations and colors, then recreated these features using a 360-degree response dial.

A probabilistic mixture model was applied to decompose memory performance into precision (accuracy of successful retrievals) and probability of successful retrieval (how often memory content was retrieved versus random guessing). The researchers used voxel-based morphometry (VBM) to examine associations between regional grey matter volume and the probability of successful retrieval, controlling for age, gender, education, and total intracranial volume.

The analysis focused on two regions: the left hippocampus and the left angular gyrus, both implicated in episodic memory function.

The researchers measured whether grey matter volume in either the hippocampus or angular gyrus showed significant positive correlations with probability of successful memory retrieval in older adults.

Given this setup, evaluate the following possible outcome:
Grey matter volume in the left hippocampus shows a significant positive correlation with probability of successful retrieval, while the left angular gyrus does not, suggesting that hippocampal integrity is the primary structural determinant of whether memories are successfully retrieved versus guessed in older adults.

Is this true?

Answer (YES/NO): NO